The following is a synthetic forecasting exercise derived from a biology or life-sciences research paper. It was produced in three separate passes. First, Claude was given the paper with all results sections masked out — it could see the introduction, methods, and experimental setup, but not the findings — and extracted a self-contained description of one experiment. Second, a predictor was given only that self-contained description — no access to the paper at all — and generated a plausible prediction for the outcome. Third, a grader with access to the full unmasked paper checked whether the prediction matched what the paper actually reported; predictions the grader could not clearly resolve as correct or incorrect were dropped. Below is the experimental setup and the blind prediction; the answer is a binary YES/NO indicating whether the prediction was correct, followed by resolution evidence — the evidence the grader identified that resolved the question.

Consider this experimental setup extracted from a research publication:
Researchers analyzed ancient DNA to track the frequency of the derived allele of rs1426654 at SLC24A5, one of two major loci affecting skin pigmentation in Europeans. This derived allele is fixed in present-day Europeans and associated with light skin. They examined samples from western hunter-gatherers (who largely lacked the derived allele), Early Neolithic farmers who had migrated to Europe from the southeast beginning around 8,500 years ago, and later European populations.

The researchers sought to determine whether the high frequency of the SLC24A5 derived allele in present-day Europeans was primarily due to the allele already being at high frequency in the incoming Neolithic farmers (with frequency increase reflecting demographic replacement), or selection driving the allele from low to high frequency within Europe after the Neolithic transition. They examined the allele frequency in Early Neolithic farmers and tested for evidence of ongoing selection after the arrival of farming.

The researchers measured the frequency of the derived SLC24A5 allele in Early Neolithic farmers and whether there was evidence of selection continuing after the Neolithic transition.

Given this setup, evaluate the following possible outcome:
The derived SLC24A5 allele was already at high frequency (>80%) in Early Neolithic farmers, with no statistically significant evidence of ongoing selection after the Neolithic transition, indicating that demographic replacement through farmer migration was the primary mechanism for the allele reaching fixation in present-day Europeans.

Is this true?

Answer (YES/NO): NO